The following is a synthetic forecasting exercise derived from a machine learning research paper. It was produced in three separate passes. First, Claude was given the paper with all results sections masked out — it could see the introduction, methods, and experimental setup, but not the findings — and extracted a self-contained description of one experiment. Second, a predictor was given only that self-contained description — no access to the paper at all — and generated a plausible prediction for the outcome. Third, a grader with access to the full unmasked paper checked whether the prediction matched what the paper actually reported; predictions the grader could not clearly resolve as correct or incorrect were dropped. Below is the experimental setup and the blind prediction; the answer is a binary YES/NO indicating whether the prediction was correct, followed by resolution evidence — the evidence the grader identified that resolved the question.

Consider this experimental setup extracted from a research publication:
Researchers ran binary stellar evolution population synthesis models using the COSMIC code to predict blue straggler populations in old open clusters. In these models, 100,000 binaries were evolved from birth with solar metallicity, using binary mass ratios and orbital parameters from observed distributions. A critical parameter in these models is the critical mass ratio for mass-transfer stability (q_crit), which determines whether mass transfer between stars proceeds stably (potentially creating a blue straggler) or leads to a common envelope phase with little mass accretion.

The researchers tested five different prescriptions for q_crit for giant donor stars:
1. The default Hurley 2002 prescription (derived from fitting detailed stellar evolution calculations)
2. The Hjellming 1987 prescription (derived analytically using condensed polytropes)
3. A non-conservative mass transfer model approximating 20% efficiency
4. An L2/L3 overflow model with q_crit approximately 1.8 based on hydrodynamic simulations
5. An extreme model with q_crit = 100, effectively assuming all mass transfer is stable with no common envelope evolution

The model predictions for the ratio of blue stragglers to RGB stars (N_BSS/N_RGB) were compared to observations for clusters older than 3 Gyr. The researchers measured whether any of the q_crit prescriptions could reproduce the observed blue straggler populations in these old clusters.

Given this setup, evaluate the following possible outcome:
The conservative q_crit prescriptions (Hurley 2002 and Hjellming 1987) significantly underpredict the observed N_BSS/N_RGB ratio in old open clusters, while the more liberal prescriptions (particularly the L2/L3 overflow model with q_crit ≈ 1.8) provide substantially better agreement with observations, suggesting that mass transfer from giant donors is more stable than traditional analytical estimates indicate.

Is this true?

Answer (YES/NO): YES